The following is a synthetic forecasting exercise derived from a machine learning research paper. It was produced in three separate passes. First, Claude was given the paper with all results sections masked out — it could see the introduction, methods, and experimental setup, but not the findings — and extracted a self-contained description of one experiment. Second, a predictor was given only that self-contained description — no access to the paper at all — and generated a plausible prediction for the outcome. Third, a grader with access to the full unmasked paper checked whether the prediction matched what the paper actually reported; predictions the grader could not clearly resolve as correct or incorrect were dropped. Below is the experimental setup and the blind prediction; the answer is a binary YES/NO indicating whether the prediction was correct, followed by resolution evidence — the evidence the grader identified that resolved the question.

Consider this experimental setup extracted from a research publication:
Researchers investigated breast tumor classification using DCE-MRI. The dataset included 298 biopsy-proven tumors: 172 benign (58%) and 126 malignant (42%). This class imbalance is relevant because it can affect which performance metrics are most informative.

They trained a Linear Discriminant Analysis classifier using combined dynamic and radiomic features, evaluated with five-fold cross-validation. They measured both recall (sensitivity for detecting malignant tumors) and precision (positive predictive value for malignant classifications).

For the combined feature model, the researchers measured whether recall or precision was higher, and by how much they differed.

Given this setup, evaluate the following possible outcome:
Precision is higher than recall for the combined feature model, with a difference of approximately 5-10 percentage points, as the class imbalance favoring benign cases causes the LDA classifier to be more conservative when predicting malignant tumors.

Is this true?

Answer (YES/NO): NO